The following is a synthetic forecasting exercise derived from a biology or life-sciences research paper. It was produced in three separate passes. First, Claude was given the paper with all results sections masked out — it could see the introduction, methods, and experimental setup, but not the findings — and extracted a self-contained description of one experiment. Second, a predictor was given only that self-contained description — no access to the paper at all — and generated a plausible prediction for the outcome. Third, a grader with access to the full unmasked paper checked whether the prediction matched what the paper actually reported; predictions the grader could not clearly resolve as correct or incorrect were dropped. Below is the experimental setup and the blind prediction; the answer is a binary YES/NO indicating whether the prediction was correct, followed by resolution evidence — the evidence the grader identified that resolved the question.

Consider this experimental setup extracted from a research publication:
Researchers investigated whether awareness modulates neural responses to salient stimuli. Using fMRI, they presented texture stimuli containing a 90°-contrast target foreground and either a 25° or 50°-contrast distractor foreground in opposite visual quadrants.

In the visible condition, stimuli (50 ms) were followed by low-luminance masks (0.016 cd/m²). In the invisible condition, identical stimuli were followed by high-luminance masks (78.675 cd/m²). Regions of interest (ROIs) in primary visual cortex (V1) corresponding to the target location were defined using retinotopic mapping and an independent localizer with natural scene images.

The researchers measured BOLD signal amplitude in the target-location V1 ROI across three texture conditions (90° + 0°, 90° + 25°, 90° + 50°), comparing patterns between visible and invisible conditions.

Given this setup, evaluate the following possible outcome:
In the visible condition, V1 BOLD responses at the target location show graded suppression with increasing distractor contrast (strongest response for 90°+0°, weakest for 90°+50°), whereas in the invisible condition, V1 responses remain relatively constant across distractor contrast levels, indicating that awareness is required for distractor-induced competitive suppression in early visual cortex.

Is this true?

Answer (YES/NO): YES